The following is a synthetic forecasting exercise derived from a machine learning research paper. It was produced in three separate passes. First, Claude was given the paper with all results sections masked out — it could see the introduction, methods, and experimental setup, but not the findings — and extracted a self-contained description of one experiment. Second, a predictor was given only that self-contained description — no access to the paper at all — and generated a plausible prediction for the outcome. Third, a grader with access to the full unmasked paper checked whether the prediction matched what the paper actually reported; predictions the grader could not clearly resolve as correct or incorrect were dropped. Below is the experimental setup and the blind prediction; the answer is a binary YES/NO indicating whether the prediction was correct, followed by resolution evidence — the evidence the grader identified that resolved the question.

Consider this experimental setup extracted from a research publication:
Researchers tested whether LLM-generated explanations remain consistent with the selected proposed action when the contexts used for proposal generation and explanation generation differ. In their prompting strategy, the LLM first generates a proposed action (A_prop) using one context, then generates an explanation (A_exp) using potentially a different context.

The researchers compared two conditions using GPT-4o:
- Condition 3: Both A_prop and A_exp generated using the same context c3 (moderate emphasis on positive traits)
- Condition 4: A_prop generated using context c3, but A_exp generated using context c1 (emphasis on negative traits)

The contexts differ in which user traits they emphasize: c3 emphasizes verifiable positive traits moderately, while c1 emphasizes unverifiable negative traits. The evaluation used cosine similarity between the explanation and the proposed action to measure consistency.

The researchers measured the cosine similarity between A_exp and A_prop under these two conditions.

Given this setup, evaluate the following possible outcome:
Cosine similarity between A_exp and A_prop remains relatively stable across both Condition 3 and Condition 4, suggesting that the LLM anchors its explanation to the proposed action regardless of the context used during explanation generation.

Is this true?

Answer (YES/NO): NO